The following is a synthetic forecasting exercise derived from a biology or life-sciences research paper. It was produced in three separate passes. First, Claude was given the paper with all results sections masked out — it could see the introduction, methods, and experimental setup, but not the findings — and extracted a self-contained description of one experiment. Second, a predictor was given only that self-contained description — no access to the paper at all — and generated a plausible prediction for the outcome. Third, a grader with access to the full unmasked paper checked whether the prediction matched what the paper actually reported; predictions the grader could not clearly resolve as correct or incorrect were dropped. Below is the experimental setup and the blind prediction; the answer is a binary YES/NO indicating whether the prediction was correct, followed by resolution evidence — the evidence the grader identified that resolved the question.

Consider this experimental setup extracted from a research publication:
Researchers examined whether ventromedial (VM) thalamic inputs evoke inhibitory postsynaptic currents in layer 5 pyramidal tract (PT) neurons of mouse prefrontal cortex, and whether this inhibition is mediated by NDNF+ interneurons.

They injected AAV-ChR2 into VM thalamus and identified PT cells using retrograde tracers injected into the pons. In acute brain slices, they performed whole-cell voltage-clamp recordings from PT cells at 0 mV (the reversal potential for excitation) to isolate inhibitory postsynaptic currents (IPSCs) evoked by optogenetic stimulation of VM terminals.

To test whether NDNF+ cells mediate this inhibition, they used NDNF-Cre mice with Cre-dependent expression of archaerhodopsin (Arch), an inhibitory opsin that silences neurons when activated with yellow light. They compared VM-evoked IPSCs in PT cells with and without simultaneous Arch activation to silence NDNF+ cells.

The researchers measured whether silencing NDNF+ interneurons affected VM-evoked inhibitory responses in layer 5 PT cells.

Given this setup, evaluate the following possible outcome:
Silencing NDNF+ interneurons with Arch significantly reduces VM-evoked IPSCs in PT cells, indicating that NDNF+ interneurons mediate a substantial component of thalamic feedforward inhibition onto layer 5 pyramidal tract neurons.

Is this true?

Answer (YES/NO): YES